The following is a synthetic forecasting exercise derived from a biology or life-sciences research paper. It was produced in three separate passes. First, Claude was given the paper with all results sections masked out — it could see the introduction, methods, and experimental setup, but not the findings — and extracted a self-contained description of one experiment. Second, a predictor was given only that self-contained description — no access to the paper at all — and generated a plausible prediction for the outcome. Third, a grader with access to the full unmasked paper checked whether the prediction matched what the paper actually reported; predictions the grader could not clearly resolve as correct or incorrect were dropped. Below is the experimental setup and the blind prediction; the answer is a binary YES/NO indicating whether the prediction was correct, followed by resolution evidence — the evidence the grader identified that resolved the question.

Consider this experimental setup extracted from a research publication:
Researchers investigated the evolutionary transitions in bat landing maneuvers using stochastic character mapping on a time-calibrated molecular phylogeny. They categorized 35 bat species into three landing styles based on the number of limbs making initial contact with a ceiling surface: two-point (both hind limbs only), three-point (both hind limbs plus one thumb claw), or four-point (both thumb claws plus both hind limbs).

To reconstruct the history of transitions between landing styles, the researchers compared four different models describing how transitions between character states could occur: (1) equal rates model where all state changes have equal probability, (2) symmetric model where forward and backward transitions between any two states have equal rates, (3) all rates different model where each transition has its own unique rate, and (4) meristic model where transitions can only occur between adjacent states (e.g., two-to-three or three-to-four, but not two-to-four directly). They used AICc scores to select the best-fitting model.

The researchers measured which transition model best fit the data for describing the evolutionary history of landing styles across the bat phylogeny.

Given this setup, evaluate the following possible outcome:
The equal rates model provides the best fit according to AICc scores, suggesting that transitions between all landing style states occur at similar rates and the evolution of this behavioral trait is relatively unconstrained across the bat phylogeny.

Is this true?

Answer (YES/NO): YES